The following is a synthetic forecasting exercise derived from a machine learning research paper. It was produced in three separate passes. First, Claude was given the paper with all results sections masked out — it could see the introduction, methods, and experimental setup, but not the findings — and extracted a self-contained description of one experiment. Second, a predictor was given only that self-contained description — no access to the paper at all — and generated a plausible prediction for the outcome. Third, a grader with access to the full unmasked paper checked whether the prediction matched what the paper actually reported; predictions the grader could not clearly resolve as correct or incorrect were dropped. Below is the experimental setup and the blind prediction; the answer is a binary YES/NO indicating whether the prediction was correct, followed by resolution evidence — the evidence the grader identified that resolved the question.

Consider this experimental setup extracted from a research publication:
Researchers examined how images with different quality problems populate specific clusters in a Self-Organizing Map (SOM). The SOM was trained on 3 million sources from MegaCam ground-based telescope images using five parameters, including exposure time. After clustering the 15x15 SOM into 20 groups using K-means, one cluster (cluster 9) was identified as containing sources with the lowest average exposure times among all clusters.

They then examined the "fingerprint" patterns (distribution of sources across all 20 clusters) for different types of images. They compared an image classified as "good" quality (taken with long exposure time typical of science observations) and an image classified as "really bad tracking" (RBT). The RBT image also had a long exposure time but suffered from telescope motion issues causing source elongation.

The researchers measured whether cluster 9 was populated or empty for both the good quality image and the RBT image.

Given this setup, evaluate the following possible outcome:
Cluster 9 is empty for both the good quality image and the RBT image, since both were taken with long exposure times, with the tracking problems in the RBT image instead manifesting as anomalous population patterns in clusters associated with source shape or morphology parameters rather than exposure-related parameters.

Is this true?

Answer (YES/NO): YES